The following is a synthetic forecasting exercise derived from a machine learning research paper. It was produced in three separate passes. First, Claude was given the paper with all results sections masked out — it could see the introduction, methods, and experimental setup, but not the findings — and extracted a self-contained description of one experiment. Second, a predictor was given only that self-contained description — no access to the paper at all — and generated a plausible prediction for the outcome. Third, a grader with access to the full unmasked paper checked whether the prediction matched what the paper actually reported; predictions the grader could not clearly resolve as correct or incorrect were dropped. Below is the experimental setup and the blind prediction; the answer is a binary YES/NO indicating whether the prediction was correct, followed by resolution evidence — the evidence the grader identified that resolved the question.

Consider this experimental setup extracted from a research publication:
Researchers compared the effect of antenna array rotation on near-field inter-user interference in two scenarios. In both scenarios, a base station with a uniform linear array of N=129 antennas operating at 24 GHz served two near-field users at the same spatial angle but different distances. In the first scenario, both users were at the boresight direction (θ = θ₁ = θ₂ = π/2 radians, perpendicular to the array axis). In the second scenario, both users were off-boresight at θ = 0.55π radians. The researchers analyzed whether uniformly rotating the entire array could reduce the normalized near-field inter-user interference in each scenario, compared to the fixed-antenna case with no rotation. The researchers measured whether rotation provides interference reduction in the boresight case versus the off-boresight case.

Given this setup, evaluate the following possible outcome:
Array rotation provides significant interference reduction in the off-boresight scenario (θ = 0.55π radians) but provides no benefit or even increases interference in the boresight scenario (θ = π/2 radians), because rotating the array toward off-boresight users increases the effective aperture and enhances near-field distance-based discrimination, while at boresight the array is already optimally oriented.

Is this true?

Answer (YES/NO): YES